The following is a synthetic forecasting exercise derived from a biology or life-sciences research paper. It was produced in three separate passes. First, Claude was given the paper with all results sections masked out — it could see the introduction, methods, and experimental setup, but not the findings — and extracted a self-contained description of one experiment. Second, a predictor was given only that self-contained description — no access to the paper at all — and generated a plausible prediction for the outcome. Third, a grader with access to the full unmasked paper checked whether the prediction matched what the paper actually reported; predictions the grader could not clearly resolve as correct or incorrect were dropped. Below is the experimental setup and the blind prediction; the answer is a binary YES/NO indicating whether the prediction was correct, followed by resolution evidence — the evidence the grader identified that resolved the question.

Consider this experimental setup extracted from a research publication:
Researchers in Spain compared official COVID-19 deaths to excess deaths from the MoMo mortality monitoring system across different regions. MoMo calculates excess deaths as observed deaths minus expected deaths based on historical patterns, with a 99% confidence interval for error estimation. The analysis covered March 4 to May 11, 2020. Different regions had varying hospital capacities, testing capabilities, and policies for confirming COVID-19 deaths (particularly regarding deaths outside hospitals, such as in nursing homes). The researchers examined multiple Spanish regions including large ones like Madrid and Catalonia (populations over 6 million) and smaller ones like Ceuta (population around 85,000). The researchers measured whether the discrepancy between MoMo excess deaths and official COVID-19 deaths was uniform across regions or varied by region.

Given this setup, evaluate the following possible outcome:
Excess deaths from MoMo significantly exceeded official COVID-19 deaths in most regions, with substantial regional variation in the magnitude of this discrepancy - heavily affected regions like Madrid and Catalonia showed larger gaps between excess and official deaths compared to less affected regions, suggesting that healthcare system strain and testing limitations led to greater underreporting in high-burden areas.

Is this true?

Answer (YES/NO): YES